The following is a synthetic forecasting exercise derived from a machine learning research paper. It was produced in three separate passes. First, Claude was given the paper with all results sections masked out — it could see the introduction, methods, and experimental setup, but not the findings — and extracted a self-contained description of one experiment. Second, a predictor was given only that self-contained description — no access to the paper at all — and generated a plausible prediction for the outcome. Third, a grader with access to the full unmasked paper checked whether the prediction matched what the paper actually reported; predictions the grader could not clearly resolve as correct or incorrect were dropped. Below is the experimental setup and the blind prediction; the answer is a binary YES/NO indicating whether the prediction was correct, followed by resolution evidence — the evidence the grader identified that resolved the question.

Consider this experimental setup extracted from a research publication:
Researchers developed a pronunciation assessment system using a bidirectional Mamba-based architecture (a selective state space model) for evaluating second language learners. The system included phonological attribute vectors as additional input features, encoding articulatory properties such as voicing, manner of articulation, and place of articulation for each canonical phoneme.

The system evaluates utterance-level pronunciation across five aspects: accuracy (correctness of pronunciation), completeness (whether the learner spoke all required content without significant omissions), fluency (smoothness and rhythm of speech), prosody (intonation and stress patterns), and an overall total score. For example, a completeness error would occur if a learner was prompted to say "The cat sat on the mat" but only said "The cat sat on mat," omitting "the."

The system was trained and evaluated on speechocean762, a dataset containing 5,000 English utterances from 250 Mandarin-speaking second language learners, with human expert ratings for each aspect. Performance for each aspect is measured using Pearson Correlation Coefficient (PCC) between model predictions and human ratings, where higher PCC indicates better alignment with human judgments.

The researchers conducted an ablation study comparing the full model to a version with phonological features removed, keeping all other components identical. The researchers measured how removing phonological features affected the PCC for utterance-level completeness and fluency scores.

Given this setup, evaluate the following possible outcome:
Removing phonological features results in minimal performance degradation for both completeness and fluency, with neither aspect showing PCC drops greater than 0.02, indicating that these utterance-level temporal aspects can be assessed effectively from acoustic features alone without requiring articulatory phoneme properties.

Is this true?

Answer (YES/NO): NO